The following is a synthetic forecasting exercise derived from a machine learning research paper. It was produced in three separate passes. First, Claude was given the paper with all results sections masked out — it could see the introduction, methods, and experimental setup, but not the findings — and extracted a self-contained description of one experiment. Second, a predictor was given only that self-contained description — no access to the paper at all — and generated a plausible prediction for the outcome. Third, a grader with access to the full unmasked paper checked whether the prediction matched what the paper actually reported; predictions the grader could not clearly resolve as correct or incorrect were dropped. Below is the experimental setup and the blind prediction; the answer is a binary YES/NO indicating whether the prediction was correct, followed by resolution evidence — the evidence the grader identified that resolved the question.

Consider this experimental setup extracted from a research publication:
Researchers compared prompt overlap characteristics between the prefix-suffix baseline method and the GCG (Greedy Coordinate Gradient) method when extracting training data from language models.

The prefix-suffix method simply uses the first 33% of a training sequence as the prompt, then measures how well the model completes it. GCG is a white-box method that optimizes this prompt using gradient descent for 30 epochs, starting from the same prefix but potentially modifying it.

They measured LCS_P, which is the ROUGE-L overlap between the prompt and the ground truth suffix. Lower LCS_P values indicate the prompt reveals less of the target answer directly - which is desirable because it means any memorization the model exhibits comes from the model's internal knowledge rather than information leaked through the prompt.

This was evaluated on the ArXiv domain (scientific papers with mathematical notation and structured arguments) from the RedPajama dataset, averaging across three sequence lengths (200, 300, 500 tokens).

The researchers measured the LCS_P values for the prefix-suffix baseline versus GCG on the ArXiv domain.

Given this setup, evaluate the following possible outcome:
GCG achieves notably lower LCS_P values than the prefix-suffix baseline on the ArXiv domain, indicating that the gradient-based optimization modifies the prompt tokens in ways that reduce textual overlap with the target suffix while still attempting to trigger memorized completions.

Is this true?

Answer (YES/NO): NO